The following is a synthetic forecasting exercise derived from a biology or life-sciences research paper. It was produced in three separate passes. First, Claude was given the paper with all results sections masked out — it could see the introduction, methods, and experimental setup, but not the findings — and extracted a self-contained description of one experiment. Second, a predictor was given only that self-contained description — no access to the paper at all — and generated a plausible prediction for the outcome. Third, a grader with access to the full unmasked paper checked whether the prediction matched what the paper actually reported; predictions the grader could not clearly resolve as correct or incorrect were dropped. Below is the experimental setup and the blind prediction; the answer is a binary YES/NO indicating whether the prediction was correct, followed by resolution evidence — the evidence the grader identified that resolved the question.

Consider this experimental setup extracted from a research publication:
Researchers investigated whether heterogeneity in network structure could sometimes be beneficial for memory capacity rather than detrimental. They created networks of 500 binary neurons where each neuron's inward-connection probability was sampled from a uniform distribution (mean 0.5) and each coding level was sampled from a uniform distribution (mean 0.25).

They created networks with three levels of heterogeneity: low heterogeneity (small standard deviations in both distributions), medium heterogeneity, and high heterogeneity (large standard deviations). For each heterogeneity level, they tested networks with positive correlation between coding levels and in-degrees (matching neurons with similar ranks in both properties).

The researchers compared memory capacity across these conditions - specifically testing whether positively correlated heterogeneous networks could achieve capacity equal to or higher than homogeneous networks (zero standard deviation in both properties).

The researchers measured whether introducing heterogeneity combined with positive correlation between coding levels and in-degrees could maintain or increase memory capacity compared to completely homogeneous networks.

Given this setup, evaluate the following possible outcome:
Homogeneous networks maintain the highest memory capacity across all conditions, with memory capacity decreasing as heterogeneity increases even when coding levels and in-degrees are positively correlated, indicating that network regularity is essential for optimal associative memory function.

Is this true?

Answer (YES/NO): NO